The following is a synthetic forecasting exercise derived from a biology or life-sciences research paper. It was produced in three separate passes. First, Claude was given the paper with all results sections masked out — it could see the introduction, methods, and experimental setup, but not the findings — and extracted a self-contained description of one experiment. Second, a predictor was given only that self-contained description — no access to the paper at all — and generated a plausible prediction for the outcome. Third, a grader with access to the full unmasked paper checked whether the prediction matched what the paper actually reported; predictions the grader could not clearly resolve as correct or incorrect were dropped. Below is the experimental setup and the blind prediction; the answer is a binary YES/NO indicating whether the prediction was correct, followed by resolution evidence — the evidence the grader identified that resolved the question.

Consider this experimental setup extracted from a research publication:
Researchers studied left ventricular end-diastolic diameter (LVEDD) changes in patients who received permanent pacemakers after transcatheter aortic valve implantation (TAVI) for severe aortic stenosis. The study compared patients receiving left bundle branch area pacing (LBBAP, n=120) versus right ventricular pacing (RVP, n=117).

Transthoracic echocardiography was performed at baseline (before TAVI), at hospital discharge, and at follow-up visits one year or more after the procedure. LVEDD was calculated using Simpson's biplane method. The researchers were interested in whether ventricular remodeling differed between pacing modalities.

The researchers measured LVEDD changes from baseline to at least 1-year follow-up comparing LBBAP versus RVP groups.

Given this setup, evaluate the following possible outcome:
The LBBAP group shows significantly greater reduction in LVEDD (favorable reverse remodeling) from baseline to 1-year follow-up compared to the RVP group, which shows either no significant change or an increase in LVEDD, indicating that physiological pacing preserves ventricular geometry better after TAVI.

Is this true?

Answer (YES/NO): NO